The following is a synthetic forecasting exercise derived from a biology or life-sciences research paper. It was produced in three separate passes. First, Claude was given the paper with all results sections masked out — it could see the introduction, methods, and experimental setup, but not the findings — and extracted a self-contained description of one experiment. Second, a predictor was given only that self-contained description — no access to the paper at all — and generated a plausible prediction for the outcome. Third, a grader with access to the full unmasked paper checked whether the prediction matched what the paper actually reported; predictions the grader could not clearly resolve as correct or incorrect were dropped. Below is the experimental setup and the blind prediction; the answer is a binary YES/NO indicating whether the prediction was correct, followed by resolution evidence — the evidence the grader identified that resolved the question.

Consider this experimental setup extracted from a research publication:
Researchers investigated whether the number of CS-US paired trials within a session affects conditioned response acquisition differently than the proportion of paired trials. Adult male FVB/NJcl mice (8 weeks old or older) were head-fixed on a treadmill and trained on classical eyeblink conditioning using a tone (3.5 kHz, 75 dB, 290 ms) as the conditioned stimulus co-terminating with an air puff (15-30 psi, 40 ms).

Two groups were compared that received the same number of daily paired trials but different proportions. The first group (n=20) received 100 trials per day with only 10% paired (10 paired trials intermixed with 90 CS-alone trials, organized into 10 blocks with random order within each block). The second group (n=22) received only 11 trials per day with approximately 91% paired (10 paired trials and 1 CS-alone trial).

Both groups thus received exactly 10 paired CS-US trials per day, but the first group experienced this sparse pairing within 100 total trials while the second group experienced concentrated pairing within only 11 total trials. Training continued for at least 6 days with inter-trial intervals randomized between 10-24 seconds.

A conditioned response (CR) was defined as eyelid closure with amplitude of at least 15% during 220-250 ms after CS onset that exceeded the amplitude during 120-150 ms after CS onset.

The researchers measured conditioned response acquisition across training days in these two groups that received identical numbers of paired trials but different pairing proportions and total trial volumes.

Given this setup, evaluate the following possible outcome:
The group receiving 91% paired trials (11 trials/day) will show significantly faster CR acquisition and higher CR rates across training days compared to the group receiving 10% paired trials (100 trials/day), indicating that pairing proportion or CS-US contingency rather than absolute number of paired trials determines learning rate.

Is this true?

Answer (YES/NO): NO